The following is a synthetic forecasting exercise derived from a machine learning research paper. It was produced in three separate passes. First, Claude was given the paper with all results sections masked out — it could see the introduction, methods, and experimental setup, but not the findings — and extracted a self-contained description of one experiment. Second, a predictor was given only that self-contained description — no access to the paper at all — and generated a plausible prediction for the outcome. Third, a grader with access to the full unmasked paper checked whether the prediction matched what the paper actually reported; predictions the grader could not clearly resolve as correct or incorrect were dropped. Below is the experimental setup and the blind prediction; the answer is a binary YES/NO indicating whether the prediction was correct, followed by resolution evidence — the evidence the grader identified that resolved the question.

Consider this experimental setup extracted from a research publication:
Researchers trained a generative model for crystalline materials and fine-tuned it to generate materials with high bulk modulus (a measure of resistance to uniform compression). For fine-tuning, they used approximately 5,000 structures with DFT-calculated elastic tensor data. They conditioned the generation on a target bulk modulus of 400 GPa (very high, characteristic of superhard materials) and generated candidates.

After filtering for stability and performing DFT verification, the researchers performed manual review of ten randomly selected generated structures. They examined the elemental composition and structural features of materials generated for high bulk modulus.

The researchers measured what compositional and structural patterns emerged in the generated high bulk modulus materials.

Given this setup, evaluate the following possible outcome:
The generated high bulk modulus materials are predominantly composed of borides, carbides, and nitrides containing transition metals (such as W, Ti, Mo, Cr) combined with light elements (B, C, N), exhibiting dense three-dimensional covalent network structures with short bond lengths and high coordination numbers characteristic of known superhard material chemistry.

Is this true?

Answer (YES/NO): NO